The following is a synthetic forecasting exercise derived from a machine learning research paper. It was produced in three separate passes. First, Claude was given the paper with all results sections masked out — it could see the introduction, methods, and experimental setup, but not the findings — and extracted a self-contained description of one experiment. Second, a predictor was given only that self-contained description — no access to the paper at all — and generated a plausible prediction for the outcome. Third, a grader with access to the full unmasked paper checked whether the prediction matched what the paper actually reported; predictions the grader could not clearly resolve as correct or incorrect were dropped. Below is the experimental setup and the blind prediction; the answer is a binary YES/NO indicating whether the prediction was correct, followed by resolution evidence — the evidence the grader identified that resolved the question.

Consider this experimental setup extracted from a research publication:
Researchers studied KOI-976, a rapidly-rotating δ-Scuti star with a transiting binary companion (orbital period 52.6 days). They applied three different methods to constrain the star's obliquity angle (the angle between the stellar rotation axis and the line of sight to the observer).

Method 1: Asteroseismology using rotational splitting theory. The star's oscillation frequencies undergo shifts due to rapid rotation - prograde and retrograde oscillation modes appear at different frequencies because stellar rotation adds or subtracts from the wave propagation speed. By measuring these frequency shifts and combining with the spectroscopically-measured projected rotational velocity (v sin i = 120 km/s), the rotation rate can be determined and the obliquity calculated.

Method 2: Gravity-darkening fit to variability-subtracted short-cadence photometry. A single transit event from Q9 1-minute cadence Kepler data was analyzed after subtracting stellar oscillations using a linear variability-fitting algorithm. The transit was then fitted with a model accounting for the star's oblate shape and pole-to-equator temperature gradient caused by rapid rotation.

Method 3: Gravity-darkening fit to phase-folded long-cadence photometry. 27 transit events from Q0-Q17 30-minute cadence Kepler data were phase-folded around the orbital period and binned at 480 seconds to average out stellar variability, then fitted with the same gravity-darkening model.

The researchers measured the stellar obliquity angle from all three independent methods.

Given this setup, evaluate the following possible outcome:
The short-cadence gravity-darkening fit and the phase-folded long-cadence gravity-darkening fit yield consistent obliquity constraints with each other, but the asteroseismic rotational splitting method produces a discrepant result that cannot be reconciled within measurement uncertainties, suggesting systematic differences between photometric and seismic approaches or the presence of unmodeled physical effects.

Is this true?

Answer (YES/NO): NO